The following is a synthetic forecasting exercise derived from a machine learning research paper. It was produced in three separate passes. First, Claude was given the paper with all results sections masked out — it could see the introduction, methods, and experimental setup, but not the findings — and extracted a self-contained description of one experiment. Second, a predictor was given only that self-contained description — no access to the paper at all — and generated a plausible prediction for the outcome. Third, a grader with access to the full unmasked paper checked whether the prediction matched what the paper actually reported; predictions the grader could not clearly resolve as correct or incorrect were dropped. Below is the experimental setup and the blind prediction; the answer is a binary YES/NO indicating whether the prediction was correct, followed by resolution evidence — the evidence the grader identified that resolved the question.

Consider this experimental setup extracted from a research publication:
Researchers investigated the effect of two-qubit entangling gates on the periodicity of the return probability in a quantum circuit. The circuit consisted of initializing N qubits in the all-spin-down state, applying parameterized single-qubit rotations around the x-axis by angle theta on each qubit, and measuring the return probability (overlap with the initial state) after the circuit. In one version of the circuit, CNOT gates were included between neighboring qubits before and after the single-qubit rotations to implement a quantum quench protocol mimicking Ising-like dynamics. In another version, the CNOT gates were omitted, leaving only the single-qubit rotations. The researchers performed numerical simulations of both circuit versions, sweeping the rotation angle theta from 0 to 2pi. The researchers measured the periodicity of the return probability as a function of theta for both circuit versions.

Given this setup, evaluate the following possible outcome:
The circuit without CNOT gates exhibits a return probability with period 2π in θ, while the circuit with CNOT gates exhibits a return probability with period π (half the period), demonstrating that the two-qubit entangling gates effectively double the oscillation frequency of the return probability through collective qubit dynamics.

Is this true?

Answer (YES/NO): YES